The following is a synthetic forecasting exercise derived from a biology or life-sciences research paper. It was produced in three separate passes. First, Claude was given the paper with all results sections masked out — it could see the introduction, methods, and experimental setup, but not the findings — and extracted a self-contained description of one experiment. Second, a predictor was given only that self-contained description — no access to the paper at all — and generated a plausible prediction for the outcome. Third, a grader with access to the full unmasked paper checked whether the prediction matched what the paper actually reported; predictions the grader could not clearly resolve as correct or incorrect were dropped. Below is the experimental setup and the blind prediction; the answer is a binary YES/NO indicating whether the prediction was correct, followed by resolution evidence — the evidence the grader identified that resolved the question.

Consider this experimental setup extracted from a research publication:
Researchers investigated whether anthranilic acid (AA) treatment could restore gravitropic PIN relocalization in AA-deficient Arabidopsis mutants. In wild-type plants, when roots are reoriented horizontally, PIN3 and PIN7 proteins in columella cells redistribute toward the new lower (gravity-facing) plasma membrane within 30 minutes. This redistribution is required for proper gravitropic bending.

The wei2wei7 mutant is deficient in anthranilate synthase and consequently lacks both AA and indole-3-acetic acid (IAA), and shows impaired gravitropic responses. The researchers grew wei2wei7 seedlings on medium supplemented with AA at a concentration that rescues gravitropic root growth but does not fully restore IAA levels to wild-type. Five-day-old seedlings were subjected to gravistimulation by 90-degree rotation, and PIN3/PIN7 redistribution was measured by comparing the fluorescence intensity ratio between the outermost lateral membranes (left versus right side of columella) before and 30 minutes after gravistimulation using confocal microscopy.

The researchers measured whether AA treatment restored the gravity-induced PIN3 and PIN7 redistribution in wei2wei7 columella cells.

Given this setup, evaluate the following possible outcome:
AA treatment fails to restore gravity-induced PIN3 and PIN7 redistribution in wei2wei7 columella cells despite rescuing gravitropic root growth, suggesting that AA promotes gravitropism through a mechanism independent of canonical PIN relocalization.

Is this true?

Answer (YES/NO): NO